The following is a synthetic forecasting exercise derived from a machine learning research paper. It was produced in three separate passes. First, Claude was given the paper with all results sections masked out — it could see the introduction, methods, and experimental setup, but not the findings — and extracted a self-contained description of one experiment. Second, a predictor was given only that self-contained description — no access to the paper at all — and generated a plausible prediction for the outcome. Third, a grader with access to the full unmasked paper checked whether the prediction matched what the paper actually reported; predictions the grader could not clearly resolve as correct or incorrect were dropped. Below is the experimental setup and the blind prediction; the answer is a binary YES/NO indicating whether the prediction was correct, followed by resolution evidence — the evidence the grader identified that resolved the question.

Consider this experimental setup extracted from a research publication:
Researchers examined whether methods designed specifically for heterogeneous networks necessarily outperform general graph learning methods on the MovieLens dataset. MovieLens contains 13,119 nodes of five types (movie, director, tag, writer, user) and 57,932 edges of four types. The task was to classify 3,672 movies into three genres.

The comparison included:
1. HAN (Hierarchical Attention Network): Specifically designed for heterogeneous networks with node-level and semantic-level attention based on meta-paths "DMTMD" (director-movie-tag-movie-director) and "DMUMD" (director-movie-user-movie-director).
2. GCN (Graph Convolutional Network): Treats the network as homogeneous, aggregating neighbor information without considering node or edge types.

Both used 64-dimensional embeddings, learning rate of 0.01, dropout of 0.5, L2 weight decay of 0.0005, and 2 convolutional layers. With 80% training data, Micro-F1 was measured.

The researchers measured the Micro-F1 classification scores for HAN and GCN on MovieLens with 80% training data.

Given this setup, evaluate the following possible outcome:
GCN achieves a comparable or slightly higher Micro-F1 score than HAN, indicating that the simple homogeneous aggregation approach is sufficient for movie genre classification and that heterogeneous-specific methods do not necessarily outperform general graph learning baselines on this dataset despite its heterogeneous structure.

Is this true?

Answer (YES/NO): NO